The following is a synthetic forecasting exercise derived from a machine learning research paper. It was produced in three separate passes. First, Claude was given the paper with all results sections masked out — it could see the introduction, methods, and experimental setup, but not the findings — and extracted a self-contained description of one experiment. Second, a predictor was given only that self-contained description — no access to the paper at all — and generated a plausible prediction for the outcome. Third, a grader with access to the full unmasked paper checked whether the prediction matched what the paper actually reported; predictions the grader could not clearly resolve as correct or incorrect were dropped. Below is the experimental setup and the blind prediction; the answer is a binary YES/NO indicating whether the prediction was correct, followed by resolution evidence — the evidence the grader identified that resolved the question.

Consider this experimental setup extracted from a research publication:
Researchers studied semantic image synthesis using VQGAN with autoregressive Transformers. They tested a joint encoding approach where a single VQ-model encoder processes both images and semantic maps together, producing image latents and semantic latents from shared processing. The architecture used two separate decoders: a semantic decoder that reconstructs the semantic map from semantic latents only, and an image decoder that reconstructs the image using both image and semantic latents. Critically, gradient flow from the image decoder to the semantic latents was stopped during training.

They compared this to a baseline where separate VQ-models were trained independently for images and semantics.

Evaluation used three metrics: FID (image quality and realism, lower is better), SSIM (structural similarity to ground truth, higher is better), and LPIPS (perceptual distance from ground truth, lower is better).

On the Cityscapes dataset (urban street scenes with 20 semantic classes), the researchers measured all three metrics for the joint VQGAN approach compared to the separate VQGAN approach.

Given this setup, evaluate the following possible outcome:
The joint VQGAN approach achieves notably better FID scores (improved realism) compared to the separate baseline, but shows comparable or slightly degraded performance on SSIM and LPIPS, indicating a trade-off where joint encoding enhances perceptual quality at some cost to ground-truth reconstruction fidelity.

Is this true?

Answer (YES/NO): NO